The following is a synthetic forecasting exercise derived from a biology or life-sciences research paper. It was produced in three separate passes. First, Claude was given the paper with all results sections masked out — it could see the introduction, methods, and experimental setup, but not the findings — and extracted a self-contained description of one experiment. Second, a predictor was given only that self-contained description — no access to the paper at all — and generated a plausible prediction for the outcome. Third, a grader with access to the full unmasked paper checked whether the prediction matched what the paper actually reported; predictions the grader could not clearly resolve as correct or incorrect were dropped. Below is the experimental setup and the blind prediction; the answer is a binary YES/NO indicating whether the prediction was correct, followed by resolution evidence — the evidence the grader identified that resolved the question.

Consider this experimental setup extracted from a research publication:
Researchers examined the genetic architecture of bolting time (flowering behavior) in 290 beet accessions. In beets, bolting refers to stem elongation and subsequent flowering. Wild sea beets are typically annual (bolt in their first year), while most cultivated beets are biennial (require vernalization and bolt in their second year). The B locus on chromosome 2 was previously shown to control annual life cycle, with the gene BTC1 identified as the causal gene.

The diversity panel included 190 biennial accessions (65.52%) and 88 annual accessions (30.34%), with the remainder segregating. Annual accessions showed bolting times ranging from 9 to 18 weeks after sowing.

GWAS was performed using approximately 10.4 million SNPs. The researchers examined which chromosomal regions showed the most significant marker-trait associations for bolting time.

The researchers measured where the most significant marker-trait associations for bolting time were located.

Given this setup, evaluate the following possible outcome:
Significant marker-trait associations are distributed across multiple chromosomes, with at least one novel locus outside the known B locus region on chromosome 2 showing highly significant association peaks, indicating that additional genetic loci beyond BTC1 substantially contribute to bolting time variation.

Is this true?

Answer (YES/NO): NO